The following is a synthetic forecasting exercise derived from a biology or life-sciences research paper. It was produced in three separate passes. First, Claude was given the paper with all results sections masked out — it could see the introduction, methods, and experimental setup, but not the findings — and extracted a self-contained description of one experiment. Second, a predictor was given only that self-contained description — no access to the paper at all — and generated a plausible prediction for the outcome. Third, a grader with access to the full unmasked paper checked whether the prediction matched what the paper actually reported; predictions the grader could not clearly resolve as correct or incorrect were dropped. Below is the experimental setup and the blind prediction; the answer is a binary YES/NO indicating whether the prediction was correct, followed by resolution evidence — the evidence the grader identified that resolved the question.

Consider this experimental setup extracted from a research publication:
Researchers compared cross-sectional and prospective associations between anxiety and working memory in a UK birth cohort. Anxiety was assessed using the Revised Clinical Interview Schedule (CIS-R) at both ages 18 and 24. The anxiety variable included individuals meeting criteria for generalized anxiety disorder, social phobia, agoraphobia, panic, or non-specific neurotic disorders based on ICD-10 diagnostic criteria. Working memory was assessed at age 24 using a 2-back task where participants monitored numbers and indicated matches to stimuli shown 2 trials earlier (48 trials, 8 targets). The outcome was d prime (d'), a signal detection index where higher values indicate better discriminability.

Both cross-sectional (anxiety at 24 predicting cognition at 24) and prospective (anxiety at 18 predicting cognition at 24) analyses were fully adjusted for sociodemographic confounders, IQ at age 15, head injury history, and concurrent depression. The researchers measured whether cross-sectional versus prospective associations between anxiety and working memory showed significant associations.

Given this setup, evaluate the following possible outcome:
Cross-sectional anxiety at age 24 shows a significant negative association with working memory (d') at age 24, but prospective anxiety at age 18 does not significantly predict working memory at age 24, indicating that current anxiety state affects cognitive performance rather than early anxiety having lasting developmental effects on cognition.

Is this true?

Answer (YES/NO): YES